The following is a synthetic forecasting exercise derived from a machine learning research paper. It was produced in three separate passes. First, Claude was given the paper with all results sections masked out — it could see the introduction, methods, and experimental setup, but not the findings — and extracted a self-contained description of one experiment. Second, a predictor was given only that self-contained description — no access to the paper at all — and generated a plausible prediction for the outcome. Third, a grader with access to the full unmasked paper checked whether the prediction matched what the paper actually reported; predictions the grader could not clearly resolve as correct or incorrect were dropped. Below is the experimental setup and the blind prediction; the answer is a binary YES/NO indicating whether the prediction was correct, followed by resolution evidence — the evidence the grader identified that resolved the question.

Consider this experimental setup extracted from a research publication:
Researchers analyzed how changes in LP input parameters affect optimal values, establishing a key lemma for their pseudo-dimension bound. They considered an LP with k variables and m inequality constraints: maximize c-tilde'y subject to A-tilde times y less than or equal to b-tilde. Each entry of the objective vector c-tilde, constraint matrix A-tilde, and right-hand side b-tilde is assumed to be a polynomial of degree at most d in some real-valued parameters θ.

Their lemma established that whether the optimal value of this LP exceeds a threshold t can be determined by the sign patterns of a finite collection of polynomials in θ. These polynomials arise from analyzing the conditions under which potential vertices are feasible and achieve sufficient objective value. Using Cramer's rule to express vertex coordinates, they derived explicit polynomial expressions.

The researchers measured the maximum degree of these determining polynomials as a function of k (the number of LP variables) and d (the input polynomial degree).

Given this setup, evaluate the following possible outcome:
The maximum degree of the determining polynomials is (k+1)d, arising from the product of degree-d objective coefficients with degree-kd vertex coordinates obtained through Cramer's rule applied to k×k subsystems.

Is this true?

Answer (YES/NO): NO